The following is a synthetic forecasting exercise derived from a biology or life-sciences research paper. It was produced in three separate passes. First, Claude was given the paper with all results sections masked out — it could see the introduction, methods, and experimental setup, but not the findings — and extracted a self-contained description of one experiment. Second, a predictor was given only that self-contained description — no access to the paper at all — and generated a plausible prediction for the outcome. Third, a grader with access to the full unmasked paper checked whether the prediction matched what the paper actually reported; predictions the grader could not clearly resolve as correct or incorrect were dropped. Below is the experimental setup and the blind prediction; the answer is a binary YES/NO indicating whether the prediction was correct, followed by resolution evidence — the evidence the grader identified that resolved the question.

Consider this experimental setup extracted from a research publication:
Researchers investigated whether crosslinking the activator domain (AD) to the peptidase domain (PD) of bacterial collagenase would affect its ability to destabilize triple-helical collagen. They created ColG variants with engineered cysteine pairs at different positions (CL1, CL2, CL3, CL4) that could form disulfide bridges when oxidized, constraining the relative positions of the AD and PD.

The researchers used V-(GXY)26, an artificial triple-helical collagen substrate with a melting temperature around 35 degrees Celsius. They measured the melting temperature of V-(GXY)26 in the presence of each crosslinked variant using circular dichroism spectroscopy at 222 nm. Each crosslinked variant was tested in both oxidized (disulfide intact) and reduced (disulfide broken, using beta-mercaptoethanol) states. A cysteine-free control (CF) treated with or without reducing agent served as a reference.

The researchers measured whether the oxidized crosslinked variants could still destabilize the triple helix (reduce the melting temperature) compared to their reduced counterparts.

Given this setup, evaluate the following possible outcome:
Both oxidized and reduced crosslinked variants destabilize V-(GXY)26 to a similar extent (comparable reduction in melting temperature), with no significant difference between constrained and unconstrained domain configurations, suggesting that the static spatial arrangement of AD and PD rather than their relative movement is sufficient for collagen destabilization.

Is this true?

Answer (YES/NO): YES